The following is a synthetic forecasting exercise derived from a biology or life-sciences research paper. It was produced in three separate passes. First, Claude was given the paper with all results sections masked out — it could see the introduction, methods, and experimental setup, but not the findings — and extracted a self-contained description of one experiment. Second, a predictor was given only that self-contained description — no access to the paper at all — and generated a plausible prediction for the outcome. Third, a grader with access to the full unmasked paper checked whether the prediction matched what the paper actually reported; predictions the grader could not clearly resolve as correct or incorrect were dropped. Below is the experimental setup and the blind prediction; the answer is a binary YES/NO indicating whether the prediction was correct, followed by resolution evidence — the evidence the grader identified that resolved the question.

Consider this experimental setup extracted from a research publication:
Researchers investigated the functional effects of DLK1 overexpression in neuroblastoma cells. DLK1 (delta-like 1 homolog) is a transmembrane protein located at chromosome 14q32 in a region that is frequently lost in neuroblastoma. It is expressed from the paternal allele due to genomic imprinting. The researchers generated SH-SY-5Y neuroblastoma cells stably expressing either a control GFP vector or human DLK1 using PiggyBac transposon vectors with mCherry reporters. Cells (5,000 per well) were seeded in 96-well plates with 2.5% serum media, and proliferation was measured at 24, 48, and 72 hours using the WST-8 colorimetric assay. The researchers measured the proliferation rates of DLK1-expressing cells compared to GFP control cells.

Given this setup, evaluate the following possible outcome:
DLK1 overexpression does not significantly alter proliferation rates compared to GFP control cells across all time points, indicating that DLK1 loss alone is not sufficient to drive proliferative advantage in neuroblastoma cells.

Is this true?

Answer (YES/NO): NO